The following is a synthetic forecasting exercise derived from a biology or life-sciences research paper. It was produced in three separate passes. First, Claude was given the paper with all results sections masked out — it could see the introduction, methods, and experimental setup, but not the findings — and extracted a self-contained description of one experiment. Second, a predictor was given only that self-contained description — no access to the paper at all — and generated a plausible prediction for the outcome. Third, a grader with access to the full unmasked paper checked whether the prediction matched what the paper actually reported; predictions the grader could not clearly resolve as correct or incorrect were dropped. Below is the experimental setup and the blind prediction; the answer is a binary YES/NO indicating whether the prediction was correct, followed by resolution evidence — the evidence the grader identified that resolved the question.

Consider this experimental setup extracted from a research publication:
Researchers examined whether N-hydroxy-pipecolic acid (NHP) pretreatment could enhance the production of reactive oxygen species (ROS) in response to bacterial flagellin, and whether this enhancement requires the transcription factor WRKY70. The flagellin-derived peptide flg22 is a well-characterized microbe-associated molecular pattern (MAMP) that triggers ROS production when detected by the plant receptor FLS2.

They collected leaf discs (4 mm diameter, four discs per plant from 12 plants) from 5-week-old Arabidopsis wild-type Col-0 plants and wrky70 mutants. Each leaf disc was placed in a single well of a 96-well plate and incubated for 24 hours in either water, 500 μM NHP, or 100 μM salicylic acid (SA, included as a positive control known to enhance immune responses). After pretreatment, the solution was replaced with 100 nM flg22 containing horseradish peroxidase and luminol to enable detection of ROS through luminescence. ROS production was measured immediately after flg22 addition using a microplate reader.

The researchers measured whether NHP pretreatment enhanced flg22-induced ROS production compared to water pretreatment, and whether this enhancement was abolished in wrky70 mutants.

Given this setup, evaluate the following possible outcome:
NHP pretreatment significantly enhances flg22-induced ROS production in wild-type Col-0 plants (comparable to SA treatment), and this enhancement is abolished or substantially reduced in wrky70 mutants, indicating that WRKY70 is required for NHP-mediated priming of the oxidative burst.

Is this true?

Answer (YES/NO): NO